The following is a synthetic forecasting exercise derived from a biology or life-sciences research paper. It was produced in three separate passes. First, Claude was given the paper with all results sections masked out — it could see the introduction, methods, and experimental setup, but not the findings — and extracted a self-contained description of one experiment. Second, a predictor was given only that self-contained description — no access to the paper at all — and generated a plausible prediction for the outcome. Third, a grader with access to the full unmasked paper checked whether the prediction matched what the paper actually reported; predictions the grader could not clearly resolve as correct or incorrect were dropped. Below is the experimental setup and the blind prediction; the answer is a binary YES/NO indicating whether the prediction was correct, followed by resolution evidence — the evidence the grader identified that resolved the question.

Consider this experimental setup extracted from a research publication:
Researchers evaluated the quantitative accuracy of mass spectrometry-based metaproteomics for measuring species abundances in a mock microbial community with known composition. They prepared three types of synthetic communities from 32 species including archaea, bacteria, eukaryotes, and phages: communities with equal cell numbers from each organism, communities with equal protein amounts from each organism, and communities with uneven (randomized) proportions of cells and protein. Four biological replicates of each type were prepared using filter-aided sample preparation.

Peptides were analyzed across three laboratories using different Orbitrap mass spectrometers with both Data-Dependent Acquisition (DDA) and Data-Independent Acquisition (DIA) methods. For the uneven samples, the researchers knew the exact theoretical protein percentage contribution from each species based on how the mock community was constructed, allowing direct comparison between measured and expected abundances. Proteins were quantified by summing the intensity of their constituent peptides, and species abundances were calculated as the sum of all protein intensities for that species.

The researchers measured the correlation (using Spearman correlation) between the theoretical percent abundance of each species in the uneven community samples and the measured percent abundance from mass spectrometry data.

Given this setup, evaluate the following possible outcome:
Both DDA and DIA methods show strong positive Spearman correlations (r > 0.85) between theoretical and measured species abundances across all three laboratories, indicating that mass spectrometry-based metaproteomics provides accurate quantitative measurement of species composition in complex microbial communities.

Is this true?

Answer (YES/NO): YES